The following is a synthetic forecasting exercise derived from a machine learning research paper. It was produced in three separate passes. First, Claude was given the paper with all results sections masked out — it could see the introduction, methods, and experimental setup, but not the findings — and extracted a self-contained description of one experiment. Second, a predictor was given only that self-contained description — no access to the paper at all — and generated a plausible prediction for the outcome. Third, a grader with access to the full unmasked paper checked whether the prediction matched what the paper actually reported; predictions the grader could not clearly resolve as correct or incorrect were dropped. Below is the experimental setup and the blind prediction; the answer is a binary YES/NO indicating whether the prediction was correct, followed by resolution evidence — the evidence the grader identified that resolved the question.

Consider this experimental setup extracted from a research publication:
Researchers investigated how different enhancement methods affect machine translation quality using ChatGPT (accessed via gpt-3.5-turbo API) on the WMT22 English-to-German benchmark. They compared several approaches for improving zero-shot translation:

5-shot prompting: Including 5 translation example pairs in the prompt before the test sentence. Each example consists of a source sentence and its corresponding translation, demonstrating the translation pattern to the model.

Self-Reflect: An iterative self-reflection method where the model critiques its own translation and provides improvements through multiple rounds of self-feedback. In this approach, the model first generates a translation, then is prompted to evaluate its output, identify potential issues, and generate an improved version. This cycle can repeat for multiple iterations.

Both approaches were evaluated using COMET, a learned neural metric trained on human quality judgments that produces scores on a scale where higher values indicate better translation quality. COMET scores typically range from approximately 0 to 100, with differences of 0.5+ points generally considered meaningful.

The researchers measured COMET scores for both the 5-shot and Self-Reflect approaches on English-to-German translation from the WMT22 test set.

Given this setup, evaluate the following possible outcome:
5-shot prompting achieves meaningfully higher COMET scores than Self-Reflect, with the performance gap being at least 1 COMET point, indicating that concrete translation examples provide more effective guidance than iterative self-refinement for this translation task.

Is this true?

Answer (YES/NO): NO